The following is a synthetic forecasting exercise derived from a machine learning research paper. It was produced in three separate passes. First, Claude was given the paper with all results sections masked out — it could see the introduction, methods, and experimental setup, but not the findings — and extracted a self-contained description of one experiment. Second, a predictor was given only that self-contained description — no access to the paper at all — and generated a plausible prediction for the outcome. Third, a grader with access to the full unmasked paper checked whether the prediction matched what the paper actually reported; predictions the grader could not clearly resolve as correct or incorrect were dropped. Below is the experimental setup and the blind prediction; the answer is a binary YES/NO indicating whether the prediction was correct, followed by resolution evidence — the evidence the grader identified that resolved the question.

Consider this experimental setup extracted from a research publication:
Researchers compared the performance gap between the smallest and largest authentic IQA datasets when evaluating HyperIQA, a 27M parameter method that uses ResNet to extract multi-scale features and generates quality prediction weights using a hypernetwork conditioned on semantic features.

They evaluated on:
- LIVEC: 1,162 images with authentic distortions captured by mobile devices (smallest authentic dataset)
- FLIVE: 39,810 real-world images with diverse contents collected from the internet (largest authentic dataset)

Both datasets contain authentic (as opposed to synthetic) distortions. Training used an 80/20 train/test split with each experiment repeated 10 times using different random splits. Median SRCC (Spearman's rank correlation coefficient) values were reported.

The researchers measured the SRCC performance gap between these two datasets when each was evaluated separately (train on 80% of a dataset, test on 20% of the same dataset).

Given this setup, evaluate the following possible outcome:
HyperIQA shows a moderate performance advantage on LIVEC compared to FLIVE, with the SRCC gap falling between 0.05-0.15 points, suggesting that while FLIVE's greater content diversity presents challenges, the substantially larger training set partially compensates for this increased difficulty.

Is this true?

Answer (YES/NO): NO